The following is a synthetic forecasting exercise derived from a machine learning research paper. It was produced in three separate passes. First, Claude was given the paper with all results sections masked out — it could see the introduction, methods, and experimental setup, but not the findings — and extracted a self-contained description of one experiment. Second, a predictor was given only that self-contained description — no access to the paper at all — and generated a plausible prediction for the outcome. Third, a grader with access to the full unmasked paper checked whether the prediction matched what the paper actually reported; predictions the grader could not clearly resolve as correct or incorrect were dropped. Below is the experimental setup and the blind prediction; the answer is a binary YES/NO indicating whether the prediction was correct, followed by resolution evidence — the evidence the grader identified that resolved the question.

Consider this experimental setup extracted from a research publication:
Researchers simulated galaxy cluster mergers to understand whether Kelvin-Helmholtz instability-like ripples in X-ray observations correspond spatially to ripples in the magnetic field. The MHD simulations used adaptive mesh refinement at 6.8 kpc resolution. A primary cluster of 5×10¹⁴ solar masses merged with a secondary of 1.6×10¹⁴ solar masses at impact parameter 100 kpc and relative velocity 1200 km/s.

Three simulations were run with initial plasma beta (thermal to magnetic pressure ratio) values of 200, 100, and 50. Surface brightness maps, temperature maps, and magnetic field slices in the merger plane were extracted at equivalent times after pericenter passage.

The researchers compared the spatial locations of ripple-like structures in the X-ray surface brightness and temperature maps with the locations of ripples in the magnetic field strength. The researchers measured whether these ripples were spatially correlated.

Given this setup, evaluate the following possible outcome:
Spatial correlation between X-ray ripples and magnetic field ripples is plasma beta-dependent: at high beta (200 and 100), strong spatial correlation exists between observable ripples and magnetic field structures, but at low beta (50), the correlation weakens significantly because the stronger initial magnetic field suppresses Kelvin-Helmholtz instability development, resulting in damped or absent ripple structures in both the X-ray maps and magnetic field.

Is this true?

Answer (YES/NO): NO